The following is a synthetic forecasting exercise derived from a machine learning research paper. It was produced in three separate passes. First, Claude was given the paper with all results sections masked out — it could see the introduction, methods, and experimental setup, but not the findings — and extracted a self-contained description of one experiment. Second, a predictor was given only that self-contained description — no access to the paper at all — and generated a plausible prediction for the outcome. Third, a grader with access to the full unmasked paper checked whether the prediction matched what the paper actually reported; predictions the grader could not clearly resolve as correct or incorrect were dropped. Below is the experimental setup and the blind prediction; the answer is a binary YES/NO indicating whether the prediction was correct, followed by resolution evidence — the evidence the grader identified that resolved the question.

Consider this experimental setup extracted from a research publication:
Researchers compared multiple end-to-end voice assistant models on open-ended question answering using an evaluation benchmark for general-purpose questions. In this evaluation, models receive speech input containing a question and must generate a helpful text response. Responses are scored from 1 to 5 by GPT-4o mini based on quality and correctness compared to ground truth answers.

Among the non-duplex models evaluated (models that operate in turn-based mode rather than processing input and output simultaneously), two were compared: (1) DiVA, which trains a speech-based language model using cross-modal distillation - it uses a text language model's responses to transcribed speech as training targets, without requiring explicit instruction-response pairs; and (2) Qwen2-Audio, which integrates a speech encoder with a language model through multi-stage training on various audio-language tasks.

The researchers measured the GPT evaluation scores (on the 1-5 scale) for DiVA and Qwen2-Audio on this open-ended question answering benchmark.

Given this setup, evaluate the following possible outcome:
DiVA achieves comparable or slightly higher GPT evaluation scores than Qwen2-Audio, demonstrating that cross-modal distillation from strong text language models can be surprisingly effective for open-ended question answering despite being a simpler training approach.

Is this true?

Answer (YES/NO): NO